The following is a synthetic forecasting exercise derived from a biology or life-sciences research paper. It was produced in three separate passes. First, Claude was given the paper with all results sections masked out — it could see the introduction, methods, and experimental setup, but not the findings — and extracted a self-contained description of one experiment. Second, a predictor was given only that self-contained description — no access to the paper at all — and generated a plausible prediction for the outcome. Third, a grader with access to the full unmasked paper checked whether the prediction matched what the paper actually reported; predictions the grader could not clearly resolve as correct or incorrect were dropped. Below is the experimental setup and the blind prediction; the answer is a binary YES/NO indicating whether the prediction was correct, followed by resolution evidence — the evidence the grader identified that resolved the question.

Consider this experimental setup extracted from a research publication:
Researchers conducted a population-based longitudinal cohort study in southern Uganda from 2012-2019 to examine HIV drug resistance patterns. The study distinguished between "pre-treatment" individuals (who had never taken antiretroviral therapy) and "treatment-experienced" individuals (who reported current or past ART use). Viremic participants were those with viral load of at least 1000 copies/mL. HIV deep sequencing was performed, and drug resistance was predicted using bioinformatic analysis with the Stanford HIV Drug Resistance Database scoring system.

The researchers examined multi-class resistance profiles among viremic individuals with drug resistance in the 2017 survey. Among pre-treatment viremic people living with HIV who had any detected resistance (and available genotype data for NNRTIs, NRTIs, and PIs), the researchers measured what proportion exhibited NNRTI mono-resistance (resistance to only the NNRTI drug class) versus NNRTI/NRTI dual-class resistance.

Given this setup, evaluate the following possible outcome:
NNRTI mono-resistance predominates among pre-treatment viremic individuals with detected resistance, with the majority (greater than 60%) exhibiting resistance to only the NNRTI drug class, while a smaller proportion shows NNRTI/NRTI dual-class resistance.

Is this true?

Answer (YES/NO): YES